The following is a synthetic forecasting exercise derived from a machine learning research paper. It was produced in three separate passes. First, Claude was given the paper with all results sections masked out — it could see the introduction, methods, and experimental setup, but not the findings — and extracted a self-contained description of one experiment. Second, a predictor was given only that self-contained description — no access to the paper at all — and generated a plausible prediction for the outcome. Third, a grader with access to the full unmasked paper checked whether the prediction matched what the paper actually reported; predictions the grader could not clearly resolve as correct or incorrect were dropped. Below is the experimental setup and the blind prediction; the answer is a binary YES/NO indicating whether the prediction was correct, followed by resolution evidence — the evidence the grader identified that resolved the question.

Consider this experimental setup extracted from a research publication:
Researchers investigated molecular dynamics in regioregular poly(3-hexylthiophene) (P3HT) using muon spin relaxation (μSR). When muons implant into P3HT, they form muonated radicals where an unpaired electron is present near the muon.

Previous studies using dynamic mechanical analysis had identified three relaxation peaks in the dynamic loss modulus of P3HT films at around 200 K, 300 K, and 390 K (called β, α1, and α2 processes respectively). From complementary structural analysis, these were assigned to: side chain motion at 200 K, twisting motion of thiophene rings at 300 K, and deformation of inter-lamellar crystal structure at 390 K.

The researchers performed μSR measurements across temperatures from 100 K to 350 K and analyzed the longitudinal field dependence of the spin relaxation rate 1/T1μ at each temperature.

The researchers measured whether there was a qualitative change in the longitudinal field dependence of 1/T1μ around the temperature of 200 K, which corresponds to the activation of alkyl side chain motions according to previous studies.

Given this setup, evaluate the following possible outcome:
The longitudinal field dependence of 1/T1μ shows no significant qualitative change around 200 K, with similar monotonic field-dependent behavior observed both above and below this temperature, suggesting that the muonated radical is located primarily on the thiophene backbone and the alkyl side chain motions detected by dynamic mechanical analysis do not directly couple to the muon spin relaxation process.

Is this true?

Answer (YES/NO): NO